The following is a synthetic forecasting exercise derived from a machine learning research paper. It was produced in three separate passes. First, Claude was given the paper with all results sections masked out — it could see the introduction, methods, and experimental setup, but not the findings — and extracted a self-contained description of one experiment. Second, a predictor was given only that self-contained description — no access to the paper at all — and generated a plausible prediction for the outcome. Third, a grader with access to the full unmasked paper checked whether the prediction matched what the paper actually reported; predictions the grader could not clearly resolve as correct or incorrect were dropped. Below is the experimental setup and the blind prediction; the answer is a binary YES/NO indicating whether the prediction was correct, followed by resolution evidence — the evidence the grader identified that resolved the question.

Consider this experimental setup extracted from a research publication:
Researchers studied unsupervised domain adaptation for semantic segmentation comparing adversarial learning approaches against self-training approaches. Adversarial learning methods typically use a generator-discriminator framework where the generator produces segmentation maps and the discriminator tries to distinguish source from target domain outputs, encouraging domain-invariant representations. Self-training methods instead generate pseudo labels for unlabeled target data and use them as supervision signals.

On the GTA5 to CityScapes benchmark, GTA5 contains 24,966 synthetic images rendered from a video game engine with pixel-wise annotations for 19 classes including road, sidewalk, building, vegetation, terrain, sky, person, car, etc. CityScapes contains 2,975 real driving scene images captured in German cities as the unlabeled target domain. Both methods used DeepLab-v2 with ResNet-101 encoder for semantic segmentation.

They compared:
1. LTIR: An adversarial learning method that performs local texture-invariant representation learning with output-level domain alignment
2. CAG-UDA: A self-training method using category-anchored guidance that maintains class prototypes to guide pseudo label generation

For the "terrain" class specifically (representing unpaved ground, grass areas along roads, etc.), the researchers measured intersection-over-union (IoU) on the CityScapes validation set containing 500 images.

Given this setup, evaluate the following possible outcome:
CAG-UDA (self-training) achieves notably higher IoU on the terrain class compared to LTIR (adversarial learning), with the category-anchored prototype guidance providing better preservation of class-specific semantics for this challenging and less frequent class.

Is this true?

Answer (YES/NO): NO